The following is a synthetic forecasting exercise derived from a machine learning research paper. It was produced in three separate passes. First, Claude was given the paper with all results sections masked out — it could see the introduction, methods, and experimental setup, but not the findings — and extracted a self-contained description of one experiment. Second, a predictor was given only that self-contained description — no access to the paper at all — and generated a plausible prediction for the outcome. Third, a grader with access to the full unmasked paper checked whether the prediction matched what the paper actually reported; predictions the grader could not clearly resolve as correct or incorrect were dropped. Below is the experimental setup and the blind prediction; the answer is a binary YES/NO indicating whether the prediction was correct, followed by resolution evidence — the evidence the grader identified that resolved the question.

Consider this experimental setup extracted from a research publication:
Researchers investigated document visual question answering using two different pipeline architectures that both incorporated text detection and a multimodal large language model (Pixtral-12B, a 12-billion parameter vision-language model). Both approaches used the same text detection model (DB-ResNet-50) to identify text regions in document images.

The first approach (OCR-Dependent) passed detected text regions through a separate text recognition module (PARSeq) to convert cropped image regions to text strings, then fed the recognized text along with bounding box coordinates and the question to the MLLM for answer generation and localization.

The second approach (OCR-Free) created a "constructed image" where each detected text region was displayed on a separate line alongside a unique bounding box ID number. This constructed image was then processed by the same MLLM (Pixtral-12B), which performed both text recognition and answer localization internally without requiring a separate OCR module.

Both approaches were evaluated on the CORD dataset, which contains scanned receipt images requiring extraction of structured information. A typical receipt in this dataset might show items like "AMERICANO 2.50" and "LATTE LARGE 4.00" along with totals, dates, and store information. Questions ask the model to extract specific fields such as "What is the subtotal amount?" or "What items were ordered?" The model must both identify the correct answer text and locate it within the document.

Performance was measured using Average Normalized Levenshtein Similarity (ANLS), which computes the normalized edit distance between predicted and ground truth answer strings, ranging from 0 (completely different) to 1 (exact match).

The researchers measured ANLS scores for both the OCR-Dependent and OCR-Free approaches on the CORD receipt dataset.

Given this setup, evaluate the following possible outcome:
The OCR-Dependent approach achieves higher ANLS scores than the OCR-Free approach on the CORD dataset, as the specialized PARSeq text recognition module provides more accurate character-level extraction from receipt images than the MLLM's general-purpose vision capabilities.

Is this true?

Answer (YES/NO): YES